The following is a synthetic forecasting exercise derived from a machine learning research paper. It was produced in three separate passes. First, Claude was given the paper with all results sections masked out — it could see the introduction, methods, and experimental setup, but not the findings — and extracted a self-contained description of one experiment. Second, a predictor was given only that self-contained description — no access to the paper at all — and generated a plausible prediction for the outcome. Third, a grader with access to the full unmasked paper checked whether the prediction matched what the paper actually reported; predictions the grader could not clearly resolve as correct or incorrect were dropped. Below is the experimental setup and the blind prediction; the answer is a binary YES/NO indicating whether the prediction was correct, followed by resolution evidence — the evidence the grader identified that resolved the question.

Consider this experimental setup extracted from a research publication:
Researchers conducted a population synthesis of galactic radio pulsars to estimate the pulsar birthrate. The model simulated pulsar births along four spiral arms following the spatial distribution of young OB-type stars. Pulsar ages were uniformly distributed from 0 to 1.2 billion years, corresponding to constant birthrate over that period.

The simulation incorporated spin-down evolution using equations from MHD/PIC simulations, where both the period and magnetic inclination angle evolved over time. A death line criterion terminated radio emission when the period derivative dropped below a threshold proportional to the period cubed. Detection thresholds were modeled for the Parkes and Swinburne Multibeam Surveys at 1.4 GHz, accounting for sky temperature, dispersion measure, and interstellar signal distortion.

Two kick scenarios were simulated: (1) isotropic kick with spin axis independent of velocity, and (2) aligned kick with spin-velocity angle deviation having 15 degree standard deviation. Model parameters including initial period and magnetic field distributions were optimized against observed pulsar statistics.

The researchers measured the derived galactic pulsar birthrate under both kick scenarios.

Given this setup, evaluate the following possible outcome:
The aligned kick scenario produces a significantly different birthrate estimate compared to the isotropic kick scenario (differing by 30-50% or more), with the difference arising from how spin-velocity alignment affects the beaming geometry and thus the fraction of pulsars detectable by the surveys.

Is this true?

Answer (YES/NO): NO